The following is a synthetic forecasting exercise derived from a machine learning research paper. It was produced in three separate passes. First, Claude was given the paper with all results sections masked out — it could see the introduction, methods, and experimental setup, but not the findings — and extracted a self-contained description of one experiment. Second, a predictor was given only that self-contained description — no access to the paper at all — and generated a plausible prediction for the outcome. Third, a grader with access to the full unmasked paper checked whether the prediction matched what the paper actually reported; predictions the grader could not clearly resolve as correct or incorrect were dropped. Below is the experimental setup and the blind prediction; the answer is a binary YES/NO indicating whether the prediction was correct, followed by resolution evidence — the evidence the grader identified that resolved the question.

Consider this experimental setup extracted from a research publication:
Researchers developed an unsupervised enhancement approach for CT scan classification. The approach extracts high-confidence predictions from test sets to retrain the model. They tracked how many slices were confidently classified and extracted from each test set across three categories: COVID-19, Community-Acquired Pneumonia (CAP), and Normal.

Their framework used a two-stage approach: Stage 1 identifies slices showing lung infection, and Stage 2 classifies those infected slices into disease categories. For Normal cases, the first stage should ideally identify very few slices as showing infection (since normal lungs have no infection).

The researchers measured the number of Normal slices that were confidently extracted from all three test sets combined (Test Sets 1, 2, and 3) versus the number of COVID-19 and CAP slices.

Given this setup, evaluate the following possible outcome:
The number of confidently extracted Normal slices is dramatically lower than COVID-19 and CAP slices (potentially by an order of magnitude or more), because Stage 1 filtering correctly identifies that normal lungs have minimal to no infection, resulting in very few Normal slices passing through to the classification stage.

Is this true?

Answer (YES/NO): YES